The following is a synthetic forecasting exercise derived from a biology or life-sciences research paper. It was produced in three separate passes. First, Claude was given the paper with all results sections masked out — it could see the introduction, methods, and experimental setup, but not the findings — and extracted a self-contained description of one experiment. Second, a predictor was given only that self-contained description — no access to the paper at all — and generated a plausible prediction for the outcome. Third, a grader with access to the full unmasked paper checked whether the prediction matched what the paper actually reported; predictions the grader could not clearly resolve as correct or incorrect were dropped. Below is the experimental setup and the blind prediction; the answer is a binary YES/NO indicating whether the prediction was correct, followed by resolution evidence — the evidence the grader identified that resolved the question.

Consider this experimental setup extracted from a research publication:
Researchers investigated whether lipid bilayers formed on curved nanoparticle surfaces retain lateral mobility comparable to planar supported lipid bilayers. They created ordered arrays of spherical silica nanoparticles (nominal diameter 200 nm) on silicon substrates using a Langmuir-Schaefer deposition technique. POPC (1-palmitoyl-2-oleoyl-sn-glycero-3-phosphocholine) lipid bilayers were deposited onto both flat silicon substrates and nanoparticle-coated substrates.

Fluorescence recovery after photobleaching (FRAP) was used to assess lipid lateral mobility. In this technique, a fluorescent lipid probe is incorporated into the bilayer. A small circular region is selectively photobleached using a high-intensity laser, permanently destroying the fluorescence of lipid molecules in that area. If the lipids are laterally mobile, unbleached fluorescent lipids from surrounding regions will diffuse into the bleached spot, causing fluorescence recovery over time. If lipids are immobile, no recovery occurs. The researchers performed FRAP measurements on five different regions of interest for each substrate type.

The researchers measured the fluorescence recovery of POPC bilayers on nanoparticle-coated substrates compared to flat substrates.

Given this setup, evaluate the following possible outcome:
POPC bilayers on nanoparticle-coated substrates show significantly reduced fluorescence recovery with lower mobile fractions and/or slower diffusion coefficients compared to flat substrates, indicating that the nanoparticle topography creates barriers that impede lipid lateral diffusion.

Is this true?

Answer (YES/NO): NO